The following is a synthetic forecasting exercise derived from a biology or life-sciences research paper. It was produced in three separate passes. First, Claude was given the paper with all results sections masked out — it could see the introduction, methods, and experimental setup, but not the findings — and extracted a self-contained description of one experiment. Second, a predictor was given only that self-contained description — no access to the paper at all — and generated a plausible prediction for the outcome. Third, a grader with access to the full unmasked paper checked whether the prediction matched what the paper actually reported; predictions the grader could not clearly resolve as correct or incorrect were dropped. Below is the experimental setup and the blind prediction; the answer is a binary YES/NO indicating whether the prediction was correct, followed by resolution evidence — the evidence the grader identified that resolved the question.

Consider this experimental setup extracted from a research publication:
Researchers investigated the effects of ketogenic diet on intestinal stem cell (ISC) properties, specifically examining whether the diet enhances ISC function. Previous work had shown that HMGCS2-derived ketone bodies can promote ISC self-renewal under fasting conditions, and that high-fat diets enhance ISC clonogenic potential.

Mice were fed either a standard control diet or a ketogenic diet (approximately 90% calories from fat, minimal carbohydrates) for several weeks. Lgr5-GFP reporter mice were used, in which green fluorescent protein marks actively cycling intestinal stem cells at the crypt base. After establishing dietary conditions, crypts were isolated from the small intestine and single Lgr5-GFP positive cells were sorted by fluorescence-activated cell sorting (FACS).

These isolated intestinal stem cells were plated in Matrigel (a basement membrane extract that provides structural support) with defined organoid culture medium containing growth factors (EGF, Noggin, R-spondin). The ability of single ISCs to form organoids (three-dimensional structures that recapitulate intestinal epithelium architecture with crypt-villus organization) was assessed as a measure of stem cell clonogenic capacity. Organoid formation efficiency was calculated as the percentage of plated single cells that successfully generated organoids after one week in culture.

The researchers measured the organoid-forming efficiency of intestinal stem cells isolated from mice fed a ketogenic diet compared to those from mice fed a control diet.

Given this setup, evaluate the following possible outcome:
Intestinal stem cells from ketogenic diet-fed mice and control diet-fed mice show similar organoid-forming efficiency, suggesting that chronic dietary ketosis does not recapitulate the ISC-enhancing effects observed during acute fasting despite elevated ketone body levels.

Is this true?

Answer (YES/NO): NO